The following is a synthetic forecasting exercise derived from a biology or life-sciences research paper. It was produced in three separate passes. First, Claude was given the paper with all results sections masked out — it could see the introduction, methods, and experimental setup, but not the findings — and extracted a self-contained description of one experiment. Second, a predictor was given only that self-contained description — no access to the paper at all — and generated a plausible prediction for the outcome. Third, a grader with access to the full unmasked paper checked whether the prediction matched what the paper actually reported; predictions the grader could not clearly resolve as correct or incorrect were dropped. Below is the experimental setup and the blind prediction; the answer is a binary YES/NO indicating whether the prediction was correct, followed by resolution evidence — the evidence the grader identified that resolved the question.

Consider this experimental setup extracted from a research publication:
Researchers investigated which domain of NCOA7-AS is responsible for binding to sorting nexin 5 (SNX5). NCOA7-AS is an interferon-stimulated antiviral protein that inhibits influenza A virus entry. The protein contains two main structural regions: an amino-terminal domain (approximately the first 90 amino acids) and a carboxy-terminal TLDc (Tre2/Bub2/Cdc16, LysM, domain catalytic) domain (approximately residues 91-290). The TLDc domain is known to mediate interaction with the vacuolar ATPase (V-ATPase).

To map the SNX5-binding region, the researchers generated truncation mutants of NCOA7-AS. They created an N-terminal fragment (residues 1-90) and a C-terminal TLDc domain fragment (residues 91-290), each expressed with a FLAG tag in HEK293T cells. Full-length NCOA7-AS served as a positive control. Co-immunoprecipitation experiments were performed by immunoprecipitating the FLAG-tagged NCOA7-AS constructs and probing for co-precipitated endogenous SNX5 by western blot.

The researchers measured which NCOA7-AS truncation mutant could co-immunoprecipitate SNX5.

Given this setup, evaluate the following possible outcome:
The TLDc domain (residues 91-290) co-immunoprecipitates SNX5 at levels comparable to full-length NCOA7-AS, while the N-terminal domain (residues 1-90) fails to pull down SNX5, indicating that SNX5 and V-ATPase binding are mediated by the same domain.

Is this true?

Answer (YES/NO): NO